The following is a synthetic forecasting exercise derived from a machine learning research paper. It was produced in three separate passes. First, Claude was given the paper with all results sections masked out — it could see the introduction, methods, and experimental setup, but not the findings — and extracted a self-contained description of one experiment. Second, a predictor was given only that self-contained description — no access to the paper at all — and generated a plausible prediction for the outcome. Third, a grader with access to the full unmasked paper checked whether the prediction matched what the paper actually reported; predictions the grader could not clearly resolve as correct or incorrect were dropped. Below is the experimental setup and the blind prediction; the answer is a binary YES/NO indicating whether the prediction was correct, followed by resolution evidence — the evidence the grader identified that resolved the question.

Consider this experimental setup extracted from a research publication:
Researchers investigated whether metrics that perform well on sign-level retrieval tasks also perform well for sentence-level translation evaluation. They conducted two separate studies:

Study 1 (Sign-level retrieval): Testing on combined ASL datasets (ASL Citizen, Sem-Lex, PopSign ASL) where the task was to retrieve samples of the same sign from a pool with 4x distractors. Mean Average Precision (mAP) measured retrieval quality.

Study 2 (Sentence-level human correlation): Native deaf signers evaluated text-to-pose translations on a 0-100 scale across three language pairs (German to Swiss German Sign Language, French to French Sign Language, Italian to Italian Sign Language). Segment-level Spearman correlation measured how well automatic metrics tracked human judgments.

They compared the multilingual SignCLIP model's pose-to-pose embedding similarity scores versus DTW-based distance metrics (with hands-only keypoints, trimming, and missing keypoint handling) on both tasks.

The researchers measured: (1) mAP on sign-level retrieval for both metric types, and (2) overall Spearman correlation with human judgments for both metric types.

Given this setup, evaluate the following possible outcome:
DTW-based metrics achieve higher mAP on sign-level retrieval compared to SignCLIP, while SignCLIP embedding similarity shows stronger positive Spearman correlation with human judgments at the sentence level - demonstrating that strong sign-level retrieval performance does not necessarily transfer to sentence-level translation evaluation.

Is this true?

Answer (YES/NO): NO